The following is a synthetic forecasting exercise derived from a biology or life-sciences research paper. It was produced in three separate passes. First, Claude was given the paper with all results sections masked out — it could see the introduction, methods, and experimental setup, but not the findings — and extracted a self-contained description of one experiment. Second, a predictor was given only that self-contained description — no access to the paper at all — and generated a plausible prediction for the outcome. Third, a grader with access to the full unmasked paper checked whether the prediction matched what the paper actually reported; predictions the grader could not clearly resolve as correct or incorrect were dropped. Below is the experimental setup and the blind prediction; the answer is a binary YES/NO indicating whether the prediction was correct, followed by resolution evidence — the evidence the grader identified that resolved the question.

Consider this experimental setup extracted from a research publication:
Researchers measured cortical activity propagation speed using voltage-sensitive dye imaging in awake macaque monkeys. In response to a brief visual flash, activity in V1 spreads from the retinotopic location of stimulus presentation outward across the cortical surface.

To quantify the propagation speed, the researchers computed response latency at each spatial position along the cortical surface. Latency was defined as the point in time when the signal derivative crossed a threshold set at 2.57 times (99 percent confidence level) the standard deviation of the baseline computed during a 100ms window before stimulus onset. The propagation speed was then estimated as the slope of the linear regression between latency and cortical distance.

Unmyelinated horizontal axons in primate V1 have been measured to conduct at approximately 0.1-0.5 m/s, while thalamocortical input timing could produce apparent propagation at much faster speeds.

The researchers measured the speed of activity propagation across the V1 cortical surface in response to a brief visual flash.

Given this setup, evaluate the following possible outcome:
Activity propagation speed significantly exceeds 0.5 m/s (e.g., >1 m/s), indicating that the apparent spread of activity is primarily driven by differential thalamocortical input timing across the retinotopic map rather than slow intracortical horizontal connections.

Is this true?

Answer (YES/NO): NO